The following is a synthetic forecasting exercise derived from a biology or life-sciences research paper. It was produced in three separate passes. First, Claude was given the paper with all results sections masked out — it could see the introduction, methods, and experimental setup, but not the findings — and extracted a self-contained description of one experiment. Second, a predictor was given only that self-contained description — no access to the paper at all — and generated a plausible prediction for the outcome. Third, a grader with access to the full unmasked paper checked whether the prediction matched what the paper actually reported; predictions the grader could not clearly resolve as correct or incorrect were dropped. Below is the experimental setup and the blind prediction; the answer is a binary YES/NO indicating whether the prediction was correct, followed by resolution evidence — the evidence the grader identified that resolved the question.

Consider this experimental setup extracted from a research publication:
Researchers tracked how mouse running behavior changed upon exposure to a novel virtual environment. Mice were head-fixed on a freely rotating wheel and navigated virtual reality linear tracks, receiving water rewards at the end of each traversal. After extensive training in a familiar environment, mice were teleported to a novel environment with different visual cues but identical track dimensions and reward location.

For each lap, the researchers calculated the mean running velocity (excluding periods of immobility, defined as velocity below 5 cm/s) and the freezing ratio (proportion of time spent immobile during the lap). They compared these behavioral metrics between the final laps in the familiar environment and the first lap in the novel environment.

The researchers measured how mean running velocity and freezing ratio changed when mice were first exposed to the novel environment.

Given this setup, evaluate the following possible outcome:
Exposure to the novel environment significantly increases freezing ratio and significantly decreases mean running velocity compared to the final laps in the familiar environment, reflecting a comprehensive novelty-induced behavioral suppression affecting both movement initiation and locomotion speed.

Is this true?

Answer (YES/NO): NO